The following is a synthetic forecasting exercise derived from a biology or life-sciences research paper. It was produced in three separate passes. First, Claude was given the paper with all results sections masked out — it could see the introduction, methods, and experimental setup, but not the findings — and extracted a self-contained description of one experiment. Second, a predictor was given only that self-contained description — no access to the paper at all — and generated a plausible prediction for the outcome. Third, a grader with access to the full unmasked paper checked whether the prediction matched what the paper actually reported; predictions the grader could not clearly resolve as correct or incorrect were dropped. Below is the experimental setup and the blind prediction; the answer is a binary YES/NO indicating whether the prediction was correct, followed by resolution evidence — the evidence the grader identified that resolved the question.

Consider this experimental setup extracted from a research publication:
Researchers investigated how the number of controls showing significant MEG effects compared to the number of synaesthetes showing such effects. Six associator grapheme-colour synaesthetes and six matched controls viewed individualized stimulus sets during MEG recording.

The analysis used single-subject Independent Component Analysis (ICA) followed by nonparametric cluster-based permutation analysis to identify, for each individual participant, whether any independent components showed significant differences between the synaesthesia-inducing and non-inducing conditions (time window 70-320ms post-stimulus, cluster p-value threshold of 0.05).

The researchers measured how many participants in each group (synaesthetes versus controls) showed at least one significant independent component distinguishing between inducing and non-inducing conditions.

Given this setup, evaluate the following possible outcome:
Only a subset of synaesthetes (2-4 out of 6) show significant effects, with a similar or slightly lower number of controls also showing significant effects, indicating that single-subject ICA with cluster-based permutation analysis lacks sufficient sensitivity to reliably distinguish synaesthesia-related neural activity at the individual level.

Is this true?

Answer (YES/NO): NO